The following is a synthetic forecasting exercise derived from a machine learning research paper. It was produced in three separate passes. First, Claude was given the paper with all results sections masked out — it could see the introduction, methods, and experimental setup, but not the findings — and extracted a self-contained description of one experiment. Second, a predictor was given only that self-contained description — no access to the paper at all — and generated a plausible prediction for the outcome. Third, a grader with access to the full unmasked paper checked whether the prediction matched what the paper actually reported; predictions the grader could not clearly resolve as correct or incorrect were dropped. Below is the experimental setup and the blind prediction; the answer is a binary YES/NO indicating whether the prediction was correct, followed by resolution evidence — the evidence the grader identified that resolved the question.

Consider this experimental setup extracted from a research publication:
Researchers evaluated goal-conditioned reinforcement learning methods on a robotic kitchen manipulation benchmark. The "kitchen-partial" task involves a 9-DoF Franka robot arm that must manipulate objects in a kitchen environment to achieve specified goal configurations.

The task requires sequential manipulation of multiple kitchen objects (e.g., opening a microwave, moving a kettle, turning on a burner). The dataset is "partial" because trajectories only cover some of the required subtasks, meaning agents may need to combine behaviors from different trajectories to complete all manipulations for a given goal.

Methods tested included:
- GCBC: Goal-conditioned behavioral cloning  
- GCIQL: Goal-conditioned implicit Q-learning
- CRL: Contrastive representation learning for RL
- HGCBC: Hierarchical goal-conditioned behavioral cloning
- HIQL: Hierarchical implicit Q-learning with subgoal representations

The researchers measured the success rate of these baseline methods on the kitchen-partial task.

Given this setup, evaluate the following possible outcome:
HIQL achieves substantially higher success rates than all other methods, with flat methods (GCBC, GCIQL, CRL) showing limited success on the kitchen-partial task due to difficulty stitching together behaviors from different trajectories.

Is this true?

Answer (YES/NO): NO